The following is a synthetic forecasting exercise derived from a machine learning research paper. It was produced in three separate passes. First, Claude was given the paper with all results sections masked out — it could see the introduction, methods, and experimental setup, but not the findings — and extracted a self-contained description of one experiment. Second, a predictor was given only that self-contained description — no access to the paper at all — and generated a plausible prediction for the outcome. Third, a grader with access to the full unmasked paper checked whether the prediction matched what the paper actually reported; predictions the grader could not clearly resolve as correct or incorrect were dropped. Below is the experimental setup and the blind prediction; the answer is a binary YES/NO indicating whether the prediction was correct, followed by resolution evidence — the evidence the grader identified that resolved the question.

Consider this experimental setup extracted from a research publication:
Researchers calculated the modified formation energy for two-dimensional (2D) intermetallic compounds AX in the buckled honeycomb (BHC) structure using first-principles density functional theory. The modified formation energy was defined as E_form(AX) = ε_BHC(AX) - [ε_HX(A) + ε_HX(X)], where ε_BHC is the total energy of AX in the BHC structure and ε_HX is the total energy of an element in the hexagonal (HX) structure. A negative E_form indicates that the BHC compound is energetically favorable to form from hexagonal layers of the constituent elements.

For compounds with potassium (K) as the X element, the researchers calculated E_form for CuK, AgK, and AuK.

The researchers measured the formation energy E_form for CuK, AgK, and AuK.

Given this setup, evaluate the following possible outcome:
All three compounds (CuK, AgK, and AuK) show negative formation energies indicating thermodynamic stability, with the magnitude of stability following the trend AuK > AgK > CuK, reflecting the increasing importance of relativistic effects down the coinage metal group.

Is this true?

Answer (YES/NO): NO